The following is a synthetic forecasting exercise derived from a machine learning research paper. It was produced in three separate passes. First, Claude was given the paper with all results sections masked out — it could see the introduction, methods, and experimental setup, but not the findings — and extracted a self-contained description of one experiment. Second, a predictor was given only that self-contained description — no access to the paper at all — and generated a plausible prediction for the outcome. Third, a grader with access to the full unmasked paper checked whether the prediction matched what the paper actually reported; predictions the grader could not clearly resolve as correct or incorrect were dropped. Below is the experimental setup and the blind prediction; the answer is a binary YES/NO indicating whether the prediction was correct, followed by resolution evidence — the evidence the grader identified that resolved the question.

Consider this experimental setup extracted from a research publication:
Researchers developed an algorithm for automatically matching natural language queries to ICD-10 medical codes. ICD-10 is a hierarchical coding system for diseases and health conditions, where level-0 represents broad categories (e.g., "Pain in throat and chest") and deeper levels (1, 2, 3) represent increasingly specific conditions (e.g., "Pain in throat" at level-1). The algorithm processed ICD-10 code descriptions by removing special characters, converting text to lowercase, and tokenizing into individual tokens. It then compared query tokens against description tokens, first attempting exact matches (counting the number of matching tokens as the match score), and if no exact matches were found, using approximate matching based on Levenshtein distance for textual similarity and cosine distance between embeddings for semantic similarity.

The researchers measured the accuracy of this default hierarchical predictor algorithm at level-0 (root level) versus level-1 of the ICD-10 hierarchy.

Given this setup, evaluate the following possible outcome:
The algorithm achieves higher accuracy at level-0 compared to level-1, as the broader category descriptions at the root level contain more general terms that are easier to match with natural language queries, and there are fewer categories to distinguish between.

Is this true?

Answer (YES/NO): YES